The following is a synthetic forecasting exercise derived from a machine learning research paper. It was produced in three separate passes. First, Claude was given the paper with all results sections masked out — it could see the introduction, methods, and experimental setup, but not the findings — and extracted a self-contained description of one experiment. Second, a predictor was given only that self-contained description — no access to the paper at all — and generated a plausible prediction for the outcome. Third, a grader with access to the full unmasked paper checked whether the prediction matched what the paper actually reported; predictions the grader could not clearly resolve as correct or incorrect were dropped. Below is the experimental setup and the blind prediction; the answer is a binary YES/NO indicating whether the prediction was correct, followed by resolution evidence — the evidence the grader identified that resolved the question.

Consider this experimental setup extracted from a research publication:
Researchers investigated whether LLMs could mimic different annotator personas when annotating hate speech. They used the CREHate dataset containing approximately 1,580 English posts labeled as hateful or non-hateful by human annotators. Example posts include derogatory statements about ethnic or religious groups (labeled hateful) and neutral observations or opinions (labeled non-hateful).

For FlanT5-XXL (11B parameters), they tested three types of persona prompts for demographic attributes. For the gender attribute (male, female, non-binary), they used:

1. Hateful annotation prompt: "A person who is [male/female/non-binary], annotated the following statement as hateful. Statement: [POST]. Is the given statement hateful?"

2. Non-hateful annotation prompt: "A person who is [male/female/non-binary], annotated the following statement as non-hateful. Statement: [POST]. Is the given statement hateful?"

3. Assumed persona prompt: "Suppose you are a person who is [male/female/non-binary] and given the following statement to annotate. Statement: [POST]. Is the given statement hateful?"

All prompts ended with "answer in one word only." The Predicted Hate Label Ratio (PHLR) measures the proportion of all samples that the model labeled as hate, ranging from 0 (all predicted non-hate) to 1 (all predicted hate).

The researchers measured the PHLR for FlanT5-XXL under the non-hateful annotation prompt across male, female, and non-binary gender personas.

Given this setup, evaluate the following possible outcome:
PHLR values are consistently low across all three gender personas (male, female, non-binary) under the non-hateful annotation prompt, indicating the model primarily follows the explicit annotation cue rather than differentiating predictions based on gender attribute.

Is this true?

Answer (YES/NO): YES